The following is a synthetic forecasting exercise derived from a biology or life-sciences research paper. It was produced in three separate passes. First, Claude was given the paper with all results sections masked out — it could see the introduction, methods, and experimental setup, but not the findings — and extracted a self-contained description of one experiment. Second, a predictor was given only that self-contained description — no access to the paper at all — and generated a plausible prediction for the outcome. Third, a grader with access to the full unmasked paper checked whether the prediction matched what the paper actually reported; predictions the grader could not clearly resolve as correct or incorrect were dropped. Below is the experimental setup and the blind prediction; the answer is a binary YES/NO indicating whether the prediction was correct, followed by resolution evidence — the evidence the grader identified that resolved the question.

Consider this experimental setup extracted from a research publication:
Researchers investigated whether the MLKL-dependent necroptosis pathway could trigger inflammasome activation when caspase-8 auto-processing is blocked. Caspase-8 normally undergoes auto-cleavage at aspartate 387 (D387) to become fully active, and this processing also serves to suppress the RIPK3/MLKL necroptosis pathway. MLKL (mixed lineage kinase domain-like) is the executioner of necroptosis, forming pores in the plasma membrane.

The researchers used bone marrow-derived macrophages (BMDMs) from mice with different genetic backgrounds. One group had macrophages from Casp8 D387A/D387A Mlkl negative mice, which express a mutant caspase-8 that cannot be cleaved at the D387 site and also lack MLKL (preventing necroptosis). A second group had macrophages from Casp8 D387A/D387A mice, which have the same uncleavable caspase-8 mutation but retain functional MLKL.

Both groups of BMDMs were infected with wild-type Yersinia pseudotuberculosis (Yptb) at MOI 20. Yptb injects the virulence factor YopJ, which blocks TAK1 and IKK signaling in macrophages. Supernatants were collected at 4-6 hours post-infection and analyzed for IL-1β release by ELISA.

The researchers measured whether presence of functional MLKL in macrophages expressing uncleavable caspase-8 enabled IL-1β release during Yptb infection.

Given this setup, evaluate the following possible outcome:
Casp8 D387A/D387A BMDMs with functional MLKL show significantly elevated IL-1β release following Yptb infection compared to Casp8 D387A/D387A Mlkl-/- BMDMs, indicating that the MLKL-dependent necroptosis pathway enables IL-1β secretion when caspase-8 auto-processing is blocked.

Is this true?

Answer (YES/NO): YES